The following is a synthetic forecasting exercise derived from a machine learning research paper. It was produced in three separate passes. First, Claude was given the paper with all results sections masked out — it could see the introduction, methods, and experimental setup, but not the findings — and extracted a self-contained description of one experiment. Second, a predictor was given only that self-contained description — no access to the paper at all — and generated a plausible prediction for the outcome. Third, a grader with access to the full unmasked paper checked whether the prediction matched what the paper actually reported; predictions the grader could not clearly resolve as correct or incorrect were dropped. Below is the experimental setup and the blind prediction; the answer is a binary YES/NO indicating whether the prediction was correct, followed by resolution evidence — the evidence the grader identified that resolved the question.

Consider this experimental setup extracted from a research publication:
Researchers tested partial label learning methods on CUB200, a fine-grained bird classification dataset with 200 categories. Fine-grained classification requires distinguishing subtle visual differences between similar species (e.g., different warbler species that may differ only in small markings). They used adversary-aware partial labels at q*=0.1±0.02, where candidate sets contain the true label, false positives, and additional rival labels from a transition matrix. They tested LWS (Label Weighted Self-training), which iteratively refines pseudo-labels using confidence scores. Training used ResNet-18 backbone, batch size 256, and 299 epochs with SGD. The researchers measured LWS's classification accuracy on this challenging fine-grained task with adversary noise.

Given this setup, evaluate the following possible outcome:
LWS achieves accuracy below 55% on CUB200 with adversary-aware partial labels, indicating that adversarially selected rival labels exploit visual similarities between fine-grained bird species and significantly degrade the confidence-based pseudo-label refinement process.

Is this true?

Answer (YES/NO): YES